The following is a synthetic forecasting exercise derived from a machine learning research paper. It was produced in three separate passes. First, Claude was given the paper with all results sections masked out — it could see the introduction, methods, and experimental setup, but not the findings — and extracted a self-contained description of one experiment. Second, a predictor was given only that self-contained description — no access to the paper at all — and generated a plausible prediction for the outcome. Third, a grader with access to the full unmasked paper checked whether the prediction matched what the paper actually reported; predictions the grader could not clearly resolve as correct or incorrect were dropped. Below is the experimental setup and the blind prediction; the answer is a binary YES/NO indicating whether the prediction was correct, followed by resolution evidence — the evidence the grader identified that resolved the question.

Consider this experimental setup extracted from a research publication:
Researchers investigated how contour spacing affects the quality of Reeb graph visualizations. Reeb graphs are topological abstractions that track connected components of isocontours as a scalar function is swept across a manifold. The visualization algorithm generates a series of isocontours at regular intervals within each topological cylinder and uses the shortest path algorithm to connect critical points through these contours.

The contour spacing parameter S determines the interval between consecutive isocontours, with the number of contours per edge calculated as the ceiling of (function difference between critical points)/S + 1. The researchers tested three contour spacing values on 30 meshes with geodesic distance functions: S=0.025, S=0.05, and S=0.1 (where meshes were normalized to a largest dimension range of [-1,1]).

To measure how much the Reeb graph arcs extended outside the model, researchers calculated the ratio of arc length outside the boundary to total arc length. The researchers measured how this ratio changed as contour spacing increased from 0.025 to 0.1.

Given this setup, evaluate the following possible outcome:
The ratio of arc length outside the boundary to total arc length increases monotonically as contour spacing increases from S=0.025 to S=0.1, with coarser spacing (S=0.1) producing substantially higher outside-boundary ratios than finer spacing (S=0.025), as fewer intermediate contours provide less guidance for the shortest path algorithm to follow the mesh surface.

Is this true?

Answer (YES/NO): NO